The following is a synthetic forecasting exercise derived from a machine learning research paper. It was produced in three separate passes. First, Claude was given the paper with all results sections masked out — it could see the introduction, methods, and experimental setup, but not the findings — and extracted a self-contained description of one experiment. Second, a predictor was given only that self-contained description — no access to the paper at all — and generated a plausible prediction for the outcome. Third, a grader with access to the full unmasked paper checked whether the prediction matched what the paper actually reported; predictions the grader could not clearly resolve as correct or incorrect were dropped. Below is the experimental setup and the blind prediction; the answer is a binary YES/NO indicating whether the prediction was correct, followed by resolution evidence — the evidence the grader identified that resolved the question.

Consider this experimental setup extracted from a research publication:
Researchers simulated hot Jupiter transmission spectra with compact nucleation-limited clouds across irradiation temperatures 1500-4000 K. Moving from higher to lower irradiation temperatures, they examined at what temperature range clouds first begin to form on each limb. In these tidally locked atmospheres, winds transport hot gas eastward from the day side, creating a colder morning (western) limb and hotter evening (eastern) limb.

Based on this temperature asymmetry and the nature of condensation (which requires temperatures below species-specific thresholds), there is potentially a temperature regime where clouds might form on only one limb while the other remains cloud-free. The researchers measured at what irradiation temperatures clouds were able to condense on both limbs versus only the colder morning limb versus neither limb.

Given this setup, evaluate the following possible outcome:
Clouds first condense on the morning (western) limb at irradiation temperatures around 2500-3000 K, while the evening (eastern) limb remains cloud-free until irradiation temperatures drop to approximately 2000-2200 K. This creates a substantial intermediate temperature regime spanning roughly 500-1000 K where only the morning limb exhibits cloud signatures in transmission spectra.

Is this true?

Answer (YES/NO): NO